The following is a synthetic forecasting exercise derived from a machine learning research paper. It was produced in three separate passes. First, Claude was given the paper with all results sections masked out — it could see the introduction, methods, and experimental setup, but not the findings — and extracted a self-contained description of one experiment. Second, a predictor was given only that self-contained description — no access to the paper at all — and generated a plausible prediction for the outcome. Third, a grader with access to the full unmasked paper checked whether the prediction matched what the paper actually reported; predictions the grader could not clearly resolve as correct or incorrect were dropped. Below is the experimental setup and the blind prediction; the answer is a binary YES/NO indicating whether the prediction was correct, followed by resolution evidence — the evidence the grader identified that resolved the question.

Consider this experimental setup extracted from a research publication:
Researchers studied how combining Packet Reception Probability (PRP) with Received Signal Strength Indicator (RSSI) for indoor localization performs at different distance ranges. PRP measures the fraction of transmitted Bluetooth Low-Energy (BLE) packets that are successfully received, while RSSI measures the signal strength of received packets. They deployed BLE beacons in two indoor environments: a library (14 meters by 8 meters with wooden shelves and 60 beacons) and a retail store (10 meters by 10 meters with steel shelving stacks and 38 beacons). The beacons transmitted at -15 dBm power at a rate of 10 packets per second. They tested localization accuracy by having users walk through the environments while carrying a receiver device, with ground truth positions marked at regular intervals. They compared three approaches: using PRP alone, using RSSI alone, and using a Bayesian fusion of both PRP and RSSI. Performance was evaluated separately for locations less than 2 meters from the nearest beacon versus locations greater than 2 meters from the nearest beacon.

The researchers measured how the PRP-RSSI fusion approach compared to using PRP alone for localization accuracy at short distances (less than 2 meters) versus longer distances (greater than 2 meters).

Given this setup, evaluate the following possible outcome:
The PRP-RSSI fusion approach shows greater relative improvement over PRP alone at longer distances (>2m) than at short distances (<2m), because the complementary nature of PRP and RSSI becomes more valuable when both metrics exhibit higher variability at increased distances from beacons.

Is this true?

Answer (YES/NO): NO